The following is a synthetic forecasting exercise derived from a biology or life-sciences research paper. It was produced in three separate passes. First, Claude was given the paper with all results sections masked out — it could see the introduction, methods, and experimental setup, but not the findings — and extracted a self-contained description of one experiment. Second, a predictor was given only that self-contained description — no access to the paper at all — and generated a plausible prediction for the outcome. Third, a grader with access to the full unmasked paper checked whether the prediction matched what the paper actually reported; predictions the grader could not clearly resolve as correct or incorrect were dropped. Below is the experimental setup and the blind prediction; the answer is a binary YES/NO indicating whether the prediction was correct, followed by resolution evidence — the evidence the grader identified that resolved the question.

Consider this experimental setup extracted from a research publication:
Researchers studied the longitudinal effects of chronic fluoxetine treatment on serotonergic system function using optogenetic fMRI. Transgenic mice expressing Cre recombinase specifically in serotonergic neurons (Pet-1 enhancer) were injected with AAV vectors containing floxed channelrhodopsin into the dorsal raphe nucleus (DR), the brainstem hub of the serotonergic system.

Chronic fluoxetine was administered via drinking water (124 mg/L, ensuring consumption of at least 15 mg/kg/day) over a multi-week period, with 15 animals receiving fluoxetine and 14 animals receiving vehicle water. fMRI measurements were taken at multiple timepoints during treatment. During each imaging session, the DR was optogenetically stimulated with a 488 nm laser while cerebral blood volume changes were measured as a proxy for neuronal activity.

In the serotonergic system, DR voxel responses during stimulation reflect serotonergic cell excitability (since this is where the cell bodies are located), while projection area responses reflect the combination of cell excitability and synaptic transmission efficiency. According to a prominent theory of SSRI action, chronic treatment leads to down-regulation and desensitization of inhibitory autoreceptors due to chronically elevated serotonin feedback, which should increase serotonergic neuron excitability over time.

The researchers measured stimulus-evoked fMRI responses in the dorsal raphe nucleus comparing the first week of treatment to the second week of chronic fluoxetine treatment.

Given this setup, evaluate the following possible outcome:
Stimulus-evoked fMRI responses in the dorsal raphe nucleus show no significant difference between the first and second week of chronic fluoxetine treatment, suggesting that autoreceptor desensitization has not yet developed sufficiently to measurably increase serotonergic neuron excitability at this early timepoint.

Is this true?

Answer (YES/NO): NO